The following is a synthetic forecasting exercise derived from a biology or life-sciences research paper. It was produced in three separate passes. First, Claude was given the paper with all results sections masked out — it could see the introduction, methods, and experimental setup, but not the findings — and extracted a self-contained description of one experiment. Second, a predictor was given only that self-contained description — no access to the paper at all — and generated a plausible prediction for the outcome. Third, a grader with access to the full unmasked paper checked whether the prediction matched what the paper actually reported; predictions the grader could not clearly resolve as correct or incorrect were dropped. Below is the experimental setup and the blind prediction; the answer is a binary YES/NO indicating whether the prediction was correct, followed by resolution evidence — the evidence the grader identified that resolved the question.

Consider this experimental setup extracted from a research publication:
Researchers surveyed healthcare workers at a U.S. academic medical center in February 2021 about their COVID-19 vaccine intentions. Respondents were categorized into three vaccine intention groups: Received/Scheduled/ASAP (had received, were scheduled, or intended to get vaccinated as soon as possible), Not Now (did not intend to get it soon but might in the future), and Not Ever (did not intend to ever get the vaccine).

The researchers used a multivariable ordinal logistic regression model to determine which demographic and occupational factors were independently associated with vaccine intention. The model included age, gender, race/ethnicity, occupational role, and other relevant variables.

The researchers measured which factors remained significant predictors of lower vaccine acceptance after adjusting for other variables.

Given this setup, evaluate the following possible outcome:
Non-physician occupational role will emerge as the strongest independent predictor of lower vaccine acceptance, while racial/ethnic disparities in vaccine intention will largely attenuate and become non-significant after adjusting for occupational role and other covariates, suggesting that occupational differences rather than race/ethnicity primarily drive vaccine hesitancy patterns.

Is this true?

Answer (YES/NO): NO